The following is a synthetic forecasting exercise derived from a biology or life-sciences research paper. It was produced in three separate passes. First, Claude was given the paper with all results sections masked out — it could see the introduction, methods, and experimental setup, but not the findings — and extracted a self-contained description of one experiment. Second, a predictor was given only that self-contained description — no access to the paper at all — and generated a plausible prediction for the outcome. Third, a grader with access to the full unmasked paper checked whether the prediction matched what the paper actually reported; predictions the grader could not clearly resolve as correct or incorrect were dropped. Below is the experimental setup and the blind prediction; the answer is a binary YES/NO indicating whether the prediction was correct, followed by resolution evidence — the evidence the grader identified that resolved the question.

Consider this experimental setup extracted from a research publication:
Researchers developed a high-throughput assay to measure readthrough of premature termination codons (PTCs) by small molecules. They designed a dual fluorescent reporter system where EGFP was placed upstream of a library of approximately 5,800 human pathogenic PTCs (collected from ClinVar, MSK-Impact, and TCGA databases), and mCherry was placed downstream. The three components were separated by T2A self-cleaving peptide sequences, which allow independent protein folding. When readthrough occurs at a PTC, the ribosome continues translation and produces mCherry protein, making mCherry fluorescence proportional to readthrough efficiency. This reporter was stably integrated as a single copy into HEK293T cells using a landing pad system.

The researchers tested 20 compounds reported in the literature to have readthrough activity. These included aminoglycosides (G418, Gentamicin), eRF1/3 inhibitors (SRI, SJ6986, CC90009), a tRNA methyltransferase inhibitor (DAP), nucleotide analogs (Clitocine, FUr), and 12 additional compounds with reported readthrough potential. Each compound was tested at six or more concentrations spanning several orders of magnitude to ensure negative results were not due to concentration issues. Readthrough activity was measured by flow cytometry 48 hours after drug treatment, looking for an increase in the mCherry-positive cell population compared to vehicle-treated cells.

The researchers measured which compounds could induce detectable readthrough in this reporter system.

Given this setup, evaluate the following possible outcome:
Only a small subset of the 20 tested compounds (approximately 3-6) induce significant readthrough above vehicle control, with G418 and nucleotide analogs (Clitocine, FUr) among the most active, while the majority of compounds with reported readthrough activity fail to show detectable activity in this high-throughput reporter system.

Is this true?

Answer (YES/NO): NO